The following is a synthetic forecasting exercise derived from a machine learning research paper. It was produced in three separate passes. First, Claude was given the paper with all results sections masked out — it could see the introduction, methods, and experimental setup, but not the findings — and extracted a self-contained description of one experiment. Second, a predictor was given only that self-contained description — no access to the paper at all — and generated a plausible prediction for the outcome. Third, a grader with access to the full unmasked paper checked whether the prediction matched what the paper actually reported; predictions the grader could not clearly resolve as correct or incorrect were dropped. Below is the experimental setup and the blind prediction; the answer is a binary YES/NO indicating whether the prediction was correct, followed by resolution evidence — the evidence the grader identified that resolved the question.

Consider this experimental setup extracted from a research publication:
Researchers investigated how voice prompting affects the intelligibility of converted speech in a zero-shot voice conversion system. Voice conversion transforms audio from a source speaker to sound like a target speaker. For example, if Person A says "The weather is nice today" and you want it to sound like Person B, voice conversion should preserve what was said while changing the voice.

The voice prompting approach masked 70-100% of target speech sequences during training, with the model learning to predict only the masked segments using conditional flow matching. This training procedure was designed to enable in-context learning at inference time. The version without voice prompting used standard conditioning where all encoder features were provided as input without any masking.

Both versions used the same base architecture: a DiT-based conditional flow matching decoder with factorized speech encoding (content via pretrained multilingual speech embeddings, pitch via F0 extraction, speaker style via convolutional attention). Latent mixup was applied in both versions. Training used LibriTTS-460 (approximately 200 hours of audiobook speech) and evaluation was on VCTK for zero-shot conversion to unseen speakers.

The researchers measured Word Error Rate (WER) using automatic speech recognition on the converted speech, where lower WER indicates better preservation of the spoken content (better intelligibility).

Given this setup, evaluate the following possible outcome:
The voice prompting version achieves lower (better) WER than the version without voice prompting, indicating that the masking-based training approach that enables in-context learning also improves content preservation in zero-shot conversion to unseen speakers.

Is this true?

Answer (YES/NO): NO